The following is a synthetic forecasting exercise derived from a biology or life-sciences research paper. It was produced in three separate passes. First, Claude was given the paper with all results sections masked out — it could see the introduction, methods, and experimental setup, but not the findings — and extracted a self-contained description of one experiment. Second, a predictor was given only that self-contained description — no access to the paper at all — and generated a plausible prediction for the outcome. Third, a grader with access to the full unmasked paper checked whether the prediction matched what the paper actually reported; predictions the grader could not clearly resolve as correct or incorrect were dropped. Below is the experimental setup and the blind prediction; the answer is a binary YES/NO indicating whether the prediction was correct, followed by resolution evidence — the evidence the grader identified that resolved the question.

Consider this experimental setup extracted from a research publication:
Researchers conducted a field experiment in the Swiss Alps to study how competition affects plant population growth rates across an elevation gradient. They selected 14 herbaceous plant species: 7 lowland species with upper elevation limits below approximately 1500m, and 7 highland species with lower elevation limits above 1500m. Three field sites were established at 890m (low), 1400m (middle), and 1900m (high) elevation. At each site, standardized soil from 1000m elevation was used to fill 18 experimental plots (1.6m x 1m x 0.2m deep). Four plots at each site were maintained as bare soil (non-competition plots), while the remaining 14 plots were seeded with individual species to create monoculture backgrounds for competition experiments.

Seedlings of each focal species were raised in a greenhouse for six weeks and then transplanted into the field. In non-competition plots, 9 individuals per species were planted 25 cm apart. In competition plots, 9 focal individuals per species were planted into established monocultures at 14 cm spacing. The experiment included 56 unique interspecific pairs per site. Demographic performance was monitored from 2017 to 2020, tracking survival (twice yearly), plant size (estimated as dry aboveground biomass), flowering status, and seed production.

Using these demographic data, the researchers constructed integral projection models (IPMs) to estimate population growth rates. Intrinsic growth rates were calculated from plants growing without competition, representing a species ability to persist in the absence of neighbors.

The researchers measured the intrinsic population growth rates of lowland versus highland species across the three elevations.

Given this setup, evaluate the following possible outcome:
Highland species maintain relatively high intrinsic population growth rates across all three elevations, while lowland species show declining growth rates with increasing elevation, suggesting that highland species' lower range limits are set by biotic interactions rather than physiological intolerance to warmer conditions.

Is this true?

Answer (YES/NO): NO